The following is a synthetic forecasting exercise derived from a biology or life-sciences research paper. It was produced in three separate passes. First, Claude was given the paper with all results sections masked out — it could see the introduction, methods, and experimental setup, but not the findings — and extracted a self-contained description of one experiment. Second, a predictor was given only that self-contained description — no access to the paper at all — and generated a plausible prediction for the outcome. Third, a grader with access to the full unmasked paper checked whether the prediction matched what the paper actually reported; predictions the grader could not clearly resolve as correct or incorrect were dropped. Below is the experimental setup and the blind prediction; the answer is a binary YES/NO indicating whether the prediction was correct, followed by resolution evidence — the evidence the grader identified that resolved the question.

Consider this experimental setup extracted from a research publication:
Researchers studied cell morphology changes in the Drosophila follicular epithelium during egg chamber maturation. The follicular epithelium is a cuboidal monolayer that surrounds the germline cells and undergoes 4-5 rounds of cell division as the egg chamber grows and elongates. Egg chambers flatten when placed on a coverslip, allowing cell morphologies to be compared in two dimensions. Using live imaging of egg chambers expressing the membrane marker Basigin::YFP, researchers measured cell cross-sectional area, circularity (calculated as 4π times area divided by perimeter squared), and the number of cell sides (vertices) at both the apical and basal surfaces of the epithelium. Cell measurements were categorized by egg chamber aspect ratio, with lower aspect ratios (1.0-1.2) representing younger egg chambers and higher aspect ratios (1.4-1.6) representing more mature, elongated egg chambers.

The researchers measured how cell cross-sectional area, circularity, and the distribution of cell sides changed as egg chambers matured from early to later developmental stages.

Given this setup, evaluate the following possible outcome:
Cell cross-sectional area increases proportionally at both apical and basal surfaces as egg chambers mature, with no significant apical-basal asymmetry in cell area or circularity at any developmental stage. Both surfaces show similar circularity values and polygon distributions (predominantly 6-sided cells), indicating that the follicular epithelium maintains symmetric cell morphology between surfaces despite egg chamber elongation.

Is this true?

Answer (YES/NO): NO